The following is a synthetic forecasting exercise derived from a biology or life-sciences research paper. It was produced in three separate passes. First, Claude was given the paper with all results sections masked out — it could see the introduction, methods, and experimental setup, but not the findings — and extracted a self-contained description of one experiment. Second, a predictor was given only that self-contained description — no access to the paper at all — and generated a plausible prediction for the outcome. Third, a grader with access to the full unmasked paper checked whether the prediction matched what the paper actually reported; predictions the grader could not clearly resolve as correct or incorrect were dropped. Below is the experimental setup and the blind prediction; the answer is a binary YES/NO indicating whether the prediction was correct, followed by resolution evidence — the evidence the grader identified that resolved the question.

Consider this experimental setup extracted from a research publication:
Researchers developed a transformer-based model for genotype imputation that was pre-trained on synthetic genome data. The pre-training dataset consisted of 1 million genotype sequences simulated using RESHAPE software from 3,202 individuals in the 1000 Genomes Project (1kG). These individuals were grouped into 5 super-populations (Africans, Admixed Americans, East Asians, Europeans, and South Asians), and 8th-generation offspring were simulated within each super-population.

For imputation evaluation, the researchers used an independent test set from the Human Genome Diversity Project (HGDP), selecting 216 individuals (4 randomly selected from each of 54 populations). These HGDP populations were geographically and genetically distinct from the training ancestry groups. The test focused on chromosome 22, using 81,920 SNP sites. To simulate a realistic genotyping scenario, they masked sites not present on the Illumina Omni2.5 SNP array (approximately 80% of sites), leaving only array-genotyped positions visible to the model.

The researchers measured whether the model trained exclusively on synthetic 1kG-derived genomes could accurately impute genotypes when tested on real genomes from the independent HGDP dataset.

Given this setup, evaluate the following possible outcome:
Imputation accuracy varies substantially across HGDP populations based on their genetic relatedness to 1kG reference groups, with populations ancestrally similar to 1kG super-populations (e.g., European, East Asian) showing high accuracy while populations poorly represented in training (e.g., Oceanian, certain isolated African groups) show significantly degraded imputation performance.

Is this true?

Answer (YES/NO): NO